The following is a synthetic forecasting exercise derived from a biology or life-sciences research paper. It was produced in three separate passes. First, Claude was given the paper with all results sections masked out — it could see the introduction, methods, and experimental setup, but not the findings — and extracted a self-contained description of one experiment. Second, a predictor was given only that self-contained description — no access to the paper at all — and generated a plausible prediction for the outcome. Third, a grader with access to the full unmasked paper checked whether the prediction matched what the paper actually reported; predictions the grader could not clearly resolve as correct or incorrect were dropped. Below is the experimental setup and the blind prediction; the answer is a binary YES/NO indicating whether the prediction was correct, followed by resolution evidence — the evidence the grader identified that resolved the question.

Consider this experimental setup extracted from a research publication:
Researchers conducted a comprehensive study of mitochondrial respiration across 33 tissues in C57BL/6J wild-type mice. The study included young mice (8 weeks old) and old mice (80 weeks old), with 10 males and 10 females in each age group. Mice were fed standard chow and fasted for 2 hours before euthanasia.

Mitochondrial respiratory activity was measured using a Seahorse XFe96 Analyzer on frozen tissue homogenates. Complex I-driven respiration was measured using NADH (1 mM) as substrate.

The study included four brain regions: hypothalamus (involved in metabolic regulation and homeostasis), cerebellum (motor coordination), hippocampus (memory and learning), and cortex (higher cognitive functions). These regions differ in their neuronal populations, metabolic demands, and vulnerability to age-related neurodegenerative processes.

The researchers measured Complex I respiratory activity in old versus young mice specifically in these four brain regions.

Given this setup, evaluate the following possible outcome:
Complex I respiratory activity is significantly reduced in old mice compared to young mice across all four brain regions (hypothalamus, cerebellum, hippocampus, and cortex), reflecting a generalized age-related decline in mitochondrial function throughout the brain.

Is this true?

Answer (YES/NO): NO